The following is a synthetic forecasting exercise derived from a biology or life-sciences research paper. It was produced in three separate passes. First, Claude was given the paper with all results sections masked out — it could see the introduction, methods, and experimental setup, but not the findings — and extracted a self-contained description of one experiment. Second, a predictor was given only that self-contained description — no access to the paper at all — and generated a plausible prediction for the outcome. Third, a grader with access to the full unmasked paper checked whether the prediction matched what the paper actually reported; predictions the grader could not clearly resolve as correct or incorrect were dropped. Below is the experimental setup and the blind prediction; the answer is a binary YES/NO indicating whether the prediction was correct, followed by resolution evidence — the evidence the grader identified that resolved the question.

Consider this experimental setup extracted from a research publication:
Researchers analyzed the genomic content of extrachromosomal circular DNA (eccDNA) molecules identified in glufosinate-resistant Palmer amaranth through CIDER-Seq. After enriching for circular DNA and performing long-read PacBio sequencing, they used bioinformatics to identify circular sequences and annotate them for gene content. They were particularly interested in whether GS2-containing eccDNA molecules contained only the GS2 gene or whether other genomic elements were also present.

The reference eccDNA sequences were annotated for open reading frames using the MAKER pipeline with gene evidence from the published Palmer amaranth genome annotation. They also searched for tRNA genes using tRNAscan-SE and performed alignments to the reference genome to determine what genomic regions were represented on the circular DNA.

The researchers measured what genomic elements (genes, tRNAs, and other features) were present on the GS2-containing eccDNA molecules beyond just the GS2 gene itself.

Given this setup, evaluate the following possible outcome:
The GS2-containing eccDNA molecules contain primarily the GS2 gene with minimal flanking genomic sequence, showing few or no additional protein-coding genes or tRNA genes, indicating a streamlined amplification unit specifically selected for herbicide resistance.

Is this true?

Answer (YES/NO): NO